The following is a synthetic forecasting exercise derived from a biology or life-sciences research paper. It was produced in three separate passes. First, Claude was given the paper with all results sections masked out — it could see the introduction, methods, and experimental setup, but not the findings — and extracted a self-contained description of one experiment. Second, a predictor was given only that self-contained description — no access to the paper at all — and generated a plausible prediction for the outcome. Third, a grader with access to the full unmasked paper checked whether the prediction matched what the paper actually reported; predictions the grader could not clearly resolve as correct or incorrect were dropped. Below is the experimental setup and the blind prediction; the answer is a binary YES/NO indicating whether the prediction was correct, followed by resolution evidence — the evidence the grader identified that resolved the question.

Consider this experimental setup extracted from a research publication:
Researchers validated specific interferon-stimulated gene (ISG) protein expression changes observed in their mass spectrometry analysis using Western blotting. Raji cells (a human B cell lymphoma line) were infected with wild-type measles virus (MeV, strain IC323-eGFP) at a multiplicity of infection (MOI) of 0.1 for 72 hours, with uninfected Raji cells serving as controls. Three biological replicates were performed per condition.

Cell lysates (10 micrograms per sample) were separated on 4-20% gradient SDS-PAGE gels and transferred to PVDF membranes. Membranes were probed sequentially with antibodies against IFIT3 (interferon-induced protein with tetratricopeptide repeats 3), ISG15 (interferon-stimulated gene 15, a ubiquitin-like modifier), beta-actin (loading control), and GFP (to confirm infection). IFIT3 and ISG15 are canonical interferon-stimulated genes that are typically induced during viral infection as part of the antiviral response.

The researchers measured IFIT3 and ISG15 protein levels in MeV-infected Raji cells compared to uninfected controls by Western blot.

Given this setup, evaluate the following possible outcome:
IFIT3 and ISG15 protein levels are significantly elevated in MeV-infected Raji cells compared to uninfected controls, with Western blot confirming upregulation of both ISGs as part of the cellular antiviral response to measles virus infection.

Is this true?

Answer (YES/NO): YES